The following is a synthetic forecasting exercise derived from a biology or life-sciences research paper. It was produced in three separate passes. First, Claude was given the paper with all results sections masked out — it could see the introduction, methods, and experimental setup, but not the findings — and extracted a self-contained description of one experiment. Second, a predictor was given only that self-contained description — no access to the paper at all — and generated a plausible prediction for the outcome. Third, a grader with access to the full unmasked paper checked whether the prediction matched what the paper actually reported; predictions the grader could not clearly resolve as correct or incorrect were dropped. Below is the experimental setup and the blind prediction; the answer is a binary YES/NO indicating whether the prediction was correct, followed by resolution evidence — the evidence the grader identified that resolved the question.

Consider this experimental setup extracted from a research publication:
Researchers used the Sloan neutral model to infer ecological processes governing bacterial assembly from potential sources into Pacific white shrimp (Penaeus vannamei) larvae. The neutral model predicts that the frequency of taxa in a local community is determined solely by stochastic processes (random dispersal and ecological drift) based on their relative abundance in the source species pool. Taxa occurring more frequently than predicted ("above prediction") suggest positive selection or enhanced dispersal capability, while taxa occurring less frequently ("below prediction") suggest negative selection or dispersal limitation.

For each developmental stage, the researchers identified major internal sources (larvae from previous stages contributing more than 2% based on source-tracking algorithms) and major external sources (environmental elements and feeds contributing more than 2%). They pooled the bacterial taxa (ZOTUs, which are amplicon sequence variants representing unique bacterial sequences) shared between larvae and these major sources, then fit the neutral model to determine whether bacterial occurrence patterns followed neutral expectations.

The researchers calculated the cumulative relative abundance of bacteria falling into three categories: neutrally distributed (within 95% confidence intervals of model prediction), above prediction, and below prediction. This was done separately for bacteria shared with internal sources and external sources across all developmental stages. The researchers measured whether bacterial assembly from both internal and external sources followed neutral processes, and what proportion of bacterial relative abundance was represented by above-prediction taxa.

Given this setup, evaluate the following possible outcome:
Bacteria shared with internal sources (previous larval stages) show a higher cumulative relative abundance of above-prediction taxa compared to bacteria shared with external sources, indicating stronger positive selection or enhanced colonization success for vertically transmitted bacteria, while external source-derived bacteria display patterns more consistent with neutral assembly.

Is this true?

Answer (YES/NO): NO